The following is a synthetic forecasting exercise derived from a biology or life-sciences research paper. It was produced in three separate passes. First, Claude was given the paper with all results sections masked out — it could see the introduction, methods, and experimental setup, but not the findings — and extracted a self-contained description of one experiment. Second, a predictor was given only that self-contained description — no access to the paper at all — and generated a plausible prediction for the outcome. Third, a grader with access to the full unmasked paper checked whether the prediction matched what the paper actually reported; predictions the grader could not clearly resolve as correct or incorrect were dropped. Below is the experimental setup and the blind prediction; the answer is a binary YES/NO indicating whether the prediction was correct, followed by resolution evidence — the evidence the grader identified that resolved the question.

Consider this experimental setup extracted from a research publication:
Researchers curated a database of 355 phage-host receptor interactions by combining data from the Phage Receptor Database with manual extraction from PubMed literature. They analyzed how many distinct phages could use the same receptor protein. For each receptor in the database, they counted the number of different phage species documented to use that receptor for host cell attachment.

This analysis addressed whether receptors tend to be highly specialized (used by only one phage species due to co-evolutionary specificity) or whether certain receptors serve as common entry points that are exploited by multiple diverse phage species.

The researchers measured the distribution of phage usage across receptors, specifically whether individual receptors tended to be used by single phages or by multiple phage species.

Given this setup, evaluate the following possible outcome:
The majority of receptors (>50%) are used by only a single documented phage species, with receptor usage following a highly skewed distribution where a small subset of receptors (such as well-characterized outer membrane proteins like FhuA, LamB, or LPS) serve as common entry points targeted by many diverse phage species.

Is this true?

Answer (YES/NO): YES